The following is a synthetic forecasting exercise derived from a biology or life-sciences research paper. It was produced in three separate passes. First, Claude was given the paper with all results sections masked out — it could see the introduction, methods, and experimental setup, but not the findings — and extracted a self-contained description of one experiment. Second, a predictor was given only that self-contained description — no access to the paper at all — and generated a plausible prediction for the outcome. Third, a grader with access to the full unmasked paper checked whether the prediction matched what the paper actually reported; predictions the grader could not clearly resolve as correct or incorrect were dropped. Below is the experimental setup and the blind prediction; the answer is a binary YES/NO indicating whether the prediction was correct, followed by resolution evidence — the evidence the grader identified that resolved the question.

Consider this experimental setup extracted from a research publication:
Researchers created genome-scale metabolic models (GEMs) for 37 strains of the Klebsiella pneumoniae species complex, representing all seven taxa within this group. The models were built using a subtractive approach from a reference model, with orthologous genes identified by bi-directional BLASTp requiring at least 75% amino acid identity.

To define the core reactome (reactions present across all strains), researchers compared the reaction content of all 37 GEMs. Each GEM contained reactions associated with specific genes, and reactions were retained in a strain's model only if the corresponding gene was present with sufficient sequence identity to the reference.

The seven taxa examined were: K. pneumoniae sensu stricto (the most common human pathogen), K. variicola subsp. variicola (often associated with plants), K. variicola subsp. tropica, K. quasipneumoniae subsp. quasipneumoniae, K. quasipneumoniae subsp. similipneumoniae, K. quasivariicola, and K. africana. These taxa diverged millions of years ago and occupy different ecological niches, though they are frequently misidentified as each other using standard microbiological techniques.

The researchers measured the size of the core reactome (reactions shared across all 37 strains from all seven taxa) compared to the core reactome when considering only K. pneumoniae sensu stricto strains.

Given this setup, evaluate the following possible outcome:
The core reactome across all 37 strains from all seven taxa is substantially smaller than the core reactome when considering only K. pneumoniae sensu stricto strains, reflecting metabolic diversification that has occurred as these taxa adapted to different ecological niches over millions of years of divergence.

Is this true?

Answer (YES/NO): NO